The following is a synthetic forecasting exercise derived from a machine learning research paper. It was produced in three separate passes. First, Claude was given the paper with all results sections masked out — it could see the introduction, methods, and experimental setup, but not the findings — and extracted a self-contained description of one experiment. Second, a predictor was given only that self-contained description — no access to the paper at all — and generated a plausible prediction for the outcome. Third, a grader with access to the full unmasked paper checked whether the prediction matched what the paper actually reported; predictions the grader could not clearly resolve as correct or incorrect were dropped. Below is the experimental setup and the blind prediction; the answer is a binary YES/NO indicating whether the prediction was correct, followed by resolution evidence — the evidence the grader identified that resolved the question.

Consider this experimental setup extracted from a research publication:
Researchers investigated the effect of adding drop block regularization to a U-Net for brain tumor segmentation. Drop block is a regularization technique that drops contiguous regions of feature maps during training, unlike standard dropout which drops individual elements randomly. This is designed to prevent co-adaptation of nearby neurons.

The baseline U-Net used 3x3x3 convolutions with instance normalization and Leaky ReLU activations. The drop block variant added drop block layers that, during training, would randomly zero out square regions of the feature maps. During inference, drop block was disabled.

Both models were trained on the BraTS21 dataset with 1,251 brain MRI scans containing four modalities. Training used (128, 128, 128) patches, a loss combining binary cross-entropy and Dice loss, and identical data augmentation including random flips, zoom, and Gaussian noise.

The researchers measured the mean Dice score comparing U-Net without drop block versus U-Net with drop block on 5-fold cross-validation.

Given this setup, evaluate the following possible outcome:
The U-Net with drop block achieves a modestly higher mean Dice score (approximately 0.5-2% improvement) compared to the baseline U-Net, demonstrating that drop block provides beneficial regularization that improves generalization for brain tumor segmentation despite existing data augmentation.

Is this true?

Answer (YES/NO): NO